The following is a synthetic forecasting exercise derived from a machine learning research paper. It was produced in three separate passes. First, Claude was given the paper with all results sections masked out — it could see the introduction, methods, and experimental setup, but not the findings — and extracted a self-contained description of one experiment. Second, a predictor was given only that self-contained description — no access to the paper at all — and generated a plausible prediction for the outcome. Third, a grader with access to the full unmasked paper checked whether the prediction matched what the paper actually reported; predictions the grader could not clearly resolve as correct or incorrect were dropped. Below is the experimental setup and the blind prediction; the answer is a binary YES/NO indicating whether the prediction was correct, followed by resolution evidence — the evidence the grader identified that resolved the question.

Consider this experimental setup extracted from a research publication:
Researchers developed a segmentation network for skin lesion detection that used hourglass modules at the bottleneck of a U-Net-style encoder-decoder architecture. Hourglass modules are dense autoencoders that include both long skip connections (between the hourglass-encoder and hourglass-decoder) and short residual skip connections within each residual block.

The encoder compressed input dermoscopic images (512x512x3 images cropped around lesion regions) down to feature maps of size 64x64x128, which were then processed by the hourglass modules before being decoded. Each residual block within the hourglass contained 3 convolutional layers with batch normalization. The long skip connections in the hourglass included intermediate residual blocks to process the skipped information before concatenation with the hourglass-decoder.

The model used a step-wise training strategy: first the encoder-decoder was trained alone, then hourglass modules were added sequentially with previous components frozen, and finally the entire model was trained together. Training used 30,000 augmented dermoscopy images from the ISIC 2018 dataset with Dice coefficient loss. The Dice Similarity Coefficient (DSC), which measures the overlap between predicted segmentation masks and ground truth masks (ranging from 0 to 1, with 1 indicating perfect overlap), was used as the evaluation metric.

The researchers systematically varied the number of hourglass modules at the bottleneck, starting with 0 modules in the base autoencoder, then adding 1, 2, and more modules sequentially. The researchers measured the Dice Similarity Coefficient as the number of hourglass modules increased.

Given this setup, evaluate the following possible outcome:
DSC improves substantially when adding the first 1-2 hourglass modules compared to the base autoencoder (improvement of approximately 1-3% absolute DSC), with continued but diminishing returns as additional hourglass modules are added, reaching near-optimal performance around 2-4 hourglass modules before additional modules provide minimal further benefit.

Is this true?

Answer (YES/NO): NO